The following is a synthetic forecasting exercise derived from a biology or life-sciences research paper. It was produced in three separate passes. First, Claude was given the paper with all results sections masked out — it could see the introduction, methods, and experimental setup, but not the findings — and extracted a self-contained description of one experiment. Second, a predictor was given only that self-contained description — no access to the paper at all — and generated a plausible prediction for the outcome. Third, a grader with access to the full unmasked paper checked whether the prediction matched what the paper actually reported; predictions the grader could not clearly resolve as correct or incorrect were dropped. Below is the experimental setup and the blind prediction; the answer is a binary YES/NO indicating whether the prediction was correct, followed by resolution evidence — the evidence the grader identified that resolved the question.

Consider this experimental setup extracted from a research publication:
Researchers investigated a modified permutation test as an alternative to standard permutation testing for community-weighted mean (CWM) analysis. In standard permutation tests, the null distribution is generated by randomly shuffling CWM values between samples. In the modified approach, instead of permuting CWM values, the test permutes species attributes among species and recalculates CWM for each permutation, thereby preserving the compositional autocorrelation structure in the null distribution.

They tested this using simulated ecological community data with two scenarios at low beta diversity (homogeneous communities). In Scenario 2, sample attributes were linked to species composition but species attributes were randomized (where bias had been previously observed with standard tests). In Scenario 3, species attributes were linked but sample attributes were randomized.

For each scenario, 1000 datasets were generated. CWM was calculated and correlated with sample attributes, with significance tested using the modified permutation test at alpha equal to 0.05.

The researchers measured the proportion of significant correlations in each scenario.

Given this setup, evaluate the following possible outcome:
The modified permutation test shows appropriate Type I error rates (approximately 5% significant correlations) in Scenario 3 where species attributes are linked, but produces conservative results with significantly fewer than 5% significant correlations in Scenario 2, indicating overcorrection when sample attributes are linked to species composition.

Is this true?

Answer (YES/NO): NO